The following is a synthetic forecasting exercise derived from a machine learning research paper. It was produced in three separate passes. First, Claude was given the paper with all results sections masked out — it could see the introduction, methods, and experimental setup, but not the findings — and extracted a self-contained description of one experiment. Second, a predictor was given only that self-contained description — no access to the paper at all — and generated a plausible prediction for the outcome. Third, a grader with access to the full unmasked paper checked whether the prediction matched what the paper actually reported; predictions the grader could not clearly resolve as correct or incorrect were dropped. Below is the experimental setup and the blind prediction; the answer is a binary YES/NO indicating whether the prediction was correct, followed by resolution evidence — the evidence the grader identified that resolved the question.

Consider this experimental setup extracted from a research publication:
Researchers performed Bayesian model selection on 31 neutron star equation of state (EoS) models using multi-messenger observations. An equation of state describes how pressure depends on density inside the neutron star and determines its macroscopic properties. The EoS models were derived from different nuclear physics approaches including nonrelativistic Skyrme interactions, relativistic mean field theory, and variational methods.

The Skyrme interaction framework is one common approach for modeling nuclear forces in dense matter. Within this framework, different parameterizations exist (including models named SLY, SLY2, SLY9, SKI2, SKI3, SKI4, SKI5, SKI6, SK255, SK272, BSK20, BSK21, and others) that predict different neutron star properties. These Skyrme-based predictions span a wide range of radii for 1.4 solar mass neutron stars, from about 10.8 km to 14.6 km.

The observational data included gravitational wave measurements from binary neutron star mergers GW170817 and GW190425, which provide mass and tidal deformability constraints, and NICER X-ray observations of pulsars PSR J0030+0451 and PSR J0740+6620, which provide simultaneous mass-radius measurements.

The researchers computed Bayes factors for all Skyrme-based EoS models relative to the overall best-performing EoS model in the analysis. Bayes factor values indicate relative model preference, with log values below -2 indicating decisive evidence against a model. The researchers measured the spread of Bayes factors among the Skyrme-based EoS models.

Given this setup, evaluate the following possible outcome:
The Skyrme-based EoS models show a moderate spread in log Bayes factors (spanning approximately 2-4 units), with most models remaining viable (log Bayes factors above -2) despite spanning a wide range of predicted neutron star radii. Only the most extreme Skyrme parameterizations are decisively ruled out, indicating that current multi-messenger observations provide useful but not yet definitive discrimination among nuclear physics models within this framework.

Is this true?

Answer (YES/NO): YES